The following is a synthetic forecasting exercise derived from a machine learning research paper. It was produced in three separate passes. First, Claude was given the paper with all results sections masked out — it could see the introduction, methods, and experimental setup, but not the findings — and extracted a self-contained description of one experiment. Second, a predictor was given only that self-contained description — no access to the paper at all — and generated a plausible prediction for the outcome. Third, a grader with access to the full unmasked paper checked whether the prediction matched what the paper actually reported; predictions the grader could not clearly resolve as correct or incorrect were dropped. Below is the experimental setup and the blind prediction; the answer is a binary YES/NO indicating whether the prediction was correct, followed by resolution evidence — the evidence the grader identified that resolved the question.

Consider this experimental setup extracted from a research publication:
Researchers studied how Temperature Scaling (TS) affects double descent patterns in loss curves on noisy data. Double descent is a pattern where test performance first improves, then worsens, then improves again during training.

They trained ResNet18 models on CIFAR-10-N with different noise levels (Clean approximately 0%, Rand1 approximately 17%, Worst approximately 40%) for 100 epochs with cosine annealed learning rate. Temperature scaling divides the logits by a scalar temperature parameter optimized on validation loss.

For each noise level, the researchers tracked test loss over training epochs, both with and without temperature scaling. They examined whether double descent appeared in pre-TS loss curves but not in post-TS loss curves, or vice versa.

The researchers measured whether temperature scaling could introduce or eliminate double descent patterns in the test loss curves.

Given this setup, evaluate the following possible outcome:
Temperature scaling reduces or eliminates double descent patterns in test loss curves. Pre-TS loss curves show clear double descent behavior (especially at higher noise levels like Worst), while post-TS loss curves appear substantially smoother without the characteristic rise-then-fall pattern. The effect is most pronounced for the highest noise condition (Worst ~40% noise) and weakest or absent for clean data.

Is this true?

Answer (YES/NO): NO